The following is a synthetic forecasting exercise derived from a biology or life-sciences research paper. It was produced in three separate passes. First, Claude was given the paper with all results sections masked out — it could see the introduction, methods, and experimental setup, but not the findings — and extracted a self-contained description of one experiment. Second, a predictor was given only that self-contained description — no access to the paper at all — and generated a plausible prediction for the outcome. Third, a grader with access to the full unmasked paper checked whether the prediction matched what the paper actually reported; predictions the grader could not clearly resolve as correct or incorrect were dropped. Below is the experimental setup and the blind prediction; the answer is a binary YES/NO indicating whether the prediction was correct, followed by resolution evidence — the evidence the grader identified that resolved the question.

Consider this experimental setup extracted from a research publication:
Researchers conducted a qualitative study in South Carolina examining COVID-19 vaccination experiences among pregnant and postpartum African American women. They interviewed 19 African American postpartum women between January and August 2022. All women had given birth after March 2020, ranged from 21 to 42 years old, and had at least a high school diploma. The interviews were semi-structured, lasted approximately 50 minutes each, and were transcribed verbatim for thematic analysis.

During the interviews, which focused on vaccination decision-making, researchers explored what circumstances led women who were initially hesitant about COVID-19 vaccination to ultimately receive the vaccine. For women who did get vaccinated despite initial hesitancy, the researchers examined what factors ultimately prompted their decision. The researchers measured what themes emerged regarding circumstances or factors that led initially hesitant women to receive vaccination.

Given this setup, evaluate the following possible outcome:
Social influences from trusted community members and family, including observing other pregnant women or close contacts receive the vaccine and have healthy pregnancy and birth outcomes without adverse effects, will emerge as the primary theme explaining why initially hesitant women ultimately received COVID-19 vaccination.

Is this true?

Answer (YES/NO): NO